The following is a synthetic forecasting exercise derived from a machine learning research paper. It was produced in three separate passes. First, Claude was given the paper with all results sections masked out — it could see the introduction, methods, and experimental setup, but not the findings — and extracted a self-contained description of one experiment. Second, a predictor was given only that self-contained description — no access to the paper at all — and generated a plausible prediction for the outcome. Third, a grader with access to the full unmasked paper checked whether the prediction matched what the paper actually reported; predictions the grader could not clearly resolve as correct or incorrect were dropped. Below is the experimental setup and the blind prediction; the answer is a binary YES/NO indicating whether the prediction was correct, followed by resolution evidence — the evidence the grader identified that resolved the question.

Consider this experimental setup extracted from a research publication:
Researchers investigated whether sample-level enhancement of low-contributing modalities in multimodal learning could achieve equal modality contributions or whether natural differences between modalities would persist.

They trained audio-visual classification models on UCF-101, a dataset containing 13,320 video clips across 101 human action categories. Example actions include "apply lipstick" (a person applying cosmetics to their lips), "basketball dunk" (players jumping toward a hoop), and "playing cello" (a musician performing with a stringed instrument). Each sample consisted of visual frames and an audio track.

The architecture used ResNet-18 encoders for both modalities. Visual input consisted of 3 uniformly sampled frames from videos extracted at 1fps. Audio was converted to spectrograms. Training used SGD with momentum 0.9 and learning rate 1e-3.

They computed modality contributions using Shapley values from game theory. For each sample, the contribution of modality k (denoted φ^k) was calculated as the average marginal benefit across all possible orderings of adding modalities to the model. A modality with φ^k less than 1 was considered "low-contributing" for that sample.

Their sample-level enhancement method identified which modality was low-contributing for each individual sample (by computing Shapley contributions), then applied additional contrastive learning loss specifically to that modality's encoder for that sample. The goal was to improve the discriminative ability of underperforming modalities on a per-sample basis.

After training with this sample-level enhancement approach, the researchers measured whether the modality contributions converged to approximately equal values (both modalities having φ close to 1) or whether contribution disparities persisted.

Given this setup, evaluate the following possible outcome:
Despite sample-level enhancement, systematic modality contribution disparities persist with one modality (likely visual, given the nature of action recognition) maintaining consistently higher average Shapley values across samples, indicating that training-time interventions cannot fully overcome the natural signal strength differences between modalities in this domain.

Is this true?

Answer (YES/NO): YES